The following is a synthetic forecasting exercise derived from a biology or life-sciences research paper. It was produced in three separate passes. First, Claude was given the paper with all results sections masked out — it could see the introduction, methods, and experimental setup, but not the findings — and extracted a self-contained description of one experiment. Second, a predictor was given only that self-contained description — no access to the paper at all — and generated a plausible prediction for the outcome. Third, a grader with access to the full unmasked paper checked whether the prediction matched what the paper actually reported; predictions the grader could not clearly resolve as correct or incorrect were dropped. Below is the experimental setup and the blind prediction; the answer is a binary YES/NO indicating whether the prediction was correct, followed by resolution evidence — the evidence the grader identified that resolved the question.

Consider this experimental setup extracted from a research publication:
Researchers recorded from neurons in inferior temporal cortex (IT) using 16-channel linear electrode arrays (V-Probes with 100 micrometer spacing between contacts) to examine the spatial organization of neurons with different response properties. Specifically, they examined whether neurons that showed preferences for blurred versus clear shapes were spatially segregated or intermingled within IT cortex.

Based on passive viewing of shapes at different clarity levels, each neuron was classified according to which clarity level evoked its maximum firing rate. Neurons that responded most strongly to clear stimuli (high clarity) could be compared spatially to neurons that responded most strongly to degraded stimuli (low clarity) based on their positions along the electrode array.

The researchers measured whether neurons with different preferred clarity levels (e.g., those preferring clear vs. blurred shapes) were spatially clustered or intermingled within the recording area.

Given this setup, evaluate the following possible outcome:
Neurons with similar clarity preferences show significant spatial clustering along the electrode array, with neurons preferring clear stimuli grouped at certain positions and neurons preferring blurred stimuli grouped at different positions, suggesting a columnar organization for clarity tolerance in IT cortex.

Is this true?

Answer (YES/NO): NO